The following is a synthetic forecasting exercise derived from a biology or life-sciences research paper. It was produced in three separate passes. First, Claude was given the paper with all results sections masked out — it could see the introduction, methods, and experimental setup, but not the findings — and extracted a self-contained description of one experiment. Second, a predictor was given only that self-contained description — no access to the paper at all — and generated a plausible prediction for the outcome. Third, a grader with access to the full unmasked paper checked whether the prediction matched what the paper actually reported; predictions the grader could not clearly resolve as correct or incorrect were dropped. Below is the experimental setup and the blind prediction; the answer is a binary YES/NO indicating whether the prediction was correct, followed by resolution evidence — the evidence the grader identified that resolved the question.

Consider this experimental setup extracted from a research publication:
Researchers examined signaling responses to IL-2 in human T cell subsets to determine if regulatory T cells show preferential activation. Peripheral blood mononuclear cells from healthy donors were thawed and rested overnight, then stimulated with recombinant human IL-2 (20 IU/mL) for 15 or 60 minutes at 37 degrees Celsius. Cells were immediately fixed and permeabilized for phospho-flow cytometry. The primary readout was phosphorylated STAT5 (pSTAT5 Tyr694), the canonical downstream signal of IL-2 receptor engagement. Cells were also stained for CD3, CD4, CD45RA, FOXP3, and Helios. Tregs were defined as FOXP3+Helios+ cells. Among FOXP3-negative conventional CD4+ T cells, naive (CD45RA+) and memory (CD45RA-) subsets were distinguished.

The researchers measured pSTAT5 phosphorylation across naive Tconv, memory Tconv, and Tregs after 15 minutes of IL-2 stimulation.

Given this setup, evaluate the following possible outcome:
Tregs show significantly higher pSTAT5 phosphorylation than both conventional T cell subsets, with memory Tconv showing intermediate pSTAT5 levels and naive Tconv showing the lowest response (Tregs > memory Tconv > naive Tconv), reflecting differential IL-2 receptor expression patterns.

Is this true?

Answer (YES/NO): YES